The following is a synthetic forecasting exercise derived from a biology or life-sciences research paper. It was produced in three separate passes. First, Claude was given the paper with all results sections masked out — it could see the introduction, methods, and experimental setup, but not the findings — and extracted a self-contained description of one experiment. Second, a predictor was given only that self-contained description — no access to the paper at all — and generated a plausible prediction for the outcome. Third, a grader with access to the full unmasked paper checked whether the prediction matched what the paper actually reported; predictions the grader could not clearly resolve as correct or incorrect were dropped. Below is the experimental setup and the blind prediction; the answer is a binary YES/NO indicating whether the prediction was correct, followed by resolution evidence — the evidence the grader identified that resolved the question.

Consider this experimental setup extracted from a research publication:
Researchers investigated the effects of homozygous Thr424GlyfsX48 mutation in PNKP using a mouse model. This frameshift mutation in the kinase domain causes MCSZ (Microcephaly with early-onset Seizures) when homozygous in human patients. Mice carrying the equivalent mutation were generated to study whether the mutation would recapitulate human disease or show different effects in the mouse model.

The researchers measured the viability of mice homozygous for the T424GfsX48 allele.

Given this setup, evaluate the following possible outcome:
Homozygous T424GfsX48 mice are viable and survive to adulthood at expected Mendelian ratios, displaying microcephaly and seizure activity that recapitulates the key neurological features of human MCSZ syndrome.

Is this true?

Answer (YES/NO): NO